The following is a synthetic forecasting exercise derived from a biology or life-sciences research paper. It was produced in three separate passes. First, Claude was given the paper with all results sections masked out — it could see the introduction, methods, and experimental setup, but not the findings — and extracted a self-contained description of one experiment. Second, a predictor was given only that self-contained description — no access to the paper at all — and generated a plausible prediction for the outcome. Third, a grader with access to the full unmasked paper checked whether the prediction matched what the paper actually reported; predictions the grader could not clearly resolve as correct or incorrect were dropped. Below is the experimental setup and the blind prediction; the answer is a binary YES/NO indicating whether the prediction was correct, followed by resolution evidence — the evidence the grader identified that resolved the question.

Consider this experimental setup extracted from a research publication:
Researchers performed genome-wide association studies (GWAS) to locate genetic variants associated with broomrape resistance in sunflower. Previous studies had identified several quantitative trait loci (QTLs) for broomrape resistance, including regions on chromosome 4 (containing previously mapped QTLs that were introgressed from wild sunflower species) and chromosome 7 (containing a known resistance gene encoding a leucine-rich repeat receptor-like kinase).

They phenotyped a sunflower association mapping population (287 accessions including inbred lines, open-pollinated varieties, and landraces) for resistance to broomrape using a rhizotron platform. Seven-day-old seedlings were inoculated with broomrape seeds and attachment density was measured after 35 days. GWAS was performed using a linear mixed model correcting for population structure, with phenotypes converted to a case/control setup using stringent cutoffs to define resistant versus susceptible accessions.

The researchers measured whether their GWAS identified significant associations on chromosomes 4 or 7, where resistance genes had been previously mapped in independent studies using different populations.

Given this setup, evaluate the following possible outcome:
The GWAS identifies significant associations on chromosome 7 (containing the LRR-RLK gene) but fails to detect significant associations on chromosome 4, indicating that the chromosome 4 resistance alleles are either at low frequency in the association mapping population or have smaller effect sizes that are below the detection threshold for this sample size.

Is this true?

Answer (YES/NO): NO